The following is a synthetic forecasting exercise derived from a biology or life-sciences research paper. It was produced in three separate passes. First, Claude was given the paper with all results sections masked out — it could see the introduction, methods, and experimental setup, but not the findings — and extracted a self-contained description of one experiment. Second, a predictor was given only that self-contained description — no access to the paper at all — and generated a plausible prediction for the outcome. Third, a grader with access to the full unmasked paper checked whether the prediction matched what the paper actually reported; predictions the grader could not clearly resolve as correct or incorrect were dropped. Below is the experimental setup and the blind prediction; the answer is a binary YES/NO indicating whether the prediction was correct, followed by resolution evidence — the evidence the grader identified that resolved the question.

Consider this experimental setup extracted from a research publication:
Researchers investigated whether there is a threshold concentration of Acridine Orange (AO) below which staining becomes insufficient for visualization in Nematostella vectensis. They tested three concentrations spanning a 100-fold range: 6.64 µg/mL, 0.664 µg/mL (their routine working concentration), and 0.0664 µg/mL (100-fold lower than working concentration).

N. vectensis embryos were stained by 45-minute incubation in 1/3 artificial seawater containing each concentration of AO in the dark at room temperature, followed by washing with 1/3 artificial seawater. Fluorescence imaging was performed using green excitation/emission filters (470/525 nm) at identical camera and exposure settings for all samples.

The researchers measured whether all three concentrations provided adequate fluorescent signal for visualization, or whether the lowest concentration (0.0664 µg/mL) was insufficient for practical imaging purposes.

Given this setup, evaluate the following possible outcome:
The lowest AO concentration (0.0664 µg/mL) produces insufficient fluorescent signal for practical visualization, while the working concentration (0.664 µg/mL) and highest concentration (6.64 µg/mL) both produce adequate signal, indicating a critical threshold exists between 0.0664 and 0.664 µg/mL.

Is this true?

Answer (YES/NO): NO